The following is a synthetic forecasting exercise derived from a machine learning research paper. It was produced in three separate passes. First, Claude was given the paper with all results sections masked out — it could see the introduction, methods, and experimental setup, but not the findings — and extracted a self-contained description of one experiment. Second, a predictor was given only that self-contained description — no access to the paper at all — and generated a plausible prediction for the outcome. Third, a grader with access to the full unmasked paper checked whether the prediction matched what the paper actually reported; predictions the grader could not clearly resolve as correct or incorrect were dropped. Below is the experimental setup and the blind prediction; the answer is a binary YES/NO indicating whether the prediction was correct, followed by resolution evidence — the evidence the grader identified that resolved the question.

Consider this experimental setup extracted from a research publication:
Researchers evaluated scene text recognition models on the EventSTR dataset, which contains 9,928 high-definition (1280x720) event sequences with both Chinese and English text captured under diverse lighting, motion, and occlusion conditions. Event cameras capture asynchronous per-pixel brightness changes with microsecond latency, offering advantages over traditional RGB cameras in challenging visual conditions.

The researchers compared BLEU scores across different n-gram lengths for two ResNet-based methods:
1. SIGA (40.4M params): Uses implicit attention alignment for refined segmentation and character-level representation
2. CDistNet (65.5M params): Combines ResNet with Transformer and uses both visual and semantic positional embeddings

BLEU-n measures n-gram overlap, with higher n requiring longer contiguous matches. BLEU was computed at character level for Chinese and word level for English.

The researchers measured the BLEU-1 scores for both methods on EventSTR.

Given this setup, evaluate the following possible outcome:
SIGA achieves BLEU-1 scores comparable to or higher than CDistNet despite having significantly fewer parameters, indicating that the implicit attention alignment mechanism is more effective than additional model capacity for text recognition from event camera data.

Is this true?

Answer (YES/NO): YES